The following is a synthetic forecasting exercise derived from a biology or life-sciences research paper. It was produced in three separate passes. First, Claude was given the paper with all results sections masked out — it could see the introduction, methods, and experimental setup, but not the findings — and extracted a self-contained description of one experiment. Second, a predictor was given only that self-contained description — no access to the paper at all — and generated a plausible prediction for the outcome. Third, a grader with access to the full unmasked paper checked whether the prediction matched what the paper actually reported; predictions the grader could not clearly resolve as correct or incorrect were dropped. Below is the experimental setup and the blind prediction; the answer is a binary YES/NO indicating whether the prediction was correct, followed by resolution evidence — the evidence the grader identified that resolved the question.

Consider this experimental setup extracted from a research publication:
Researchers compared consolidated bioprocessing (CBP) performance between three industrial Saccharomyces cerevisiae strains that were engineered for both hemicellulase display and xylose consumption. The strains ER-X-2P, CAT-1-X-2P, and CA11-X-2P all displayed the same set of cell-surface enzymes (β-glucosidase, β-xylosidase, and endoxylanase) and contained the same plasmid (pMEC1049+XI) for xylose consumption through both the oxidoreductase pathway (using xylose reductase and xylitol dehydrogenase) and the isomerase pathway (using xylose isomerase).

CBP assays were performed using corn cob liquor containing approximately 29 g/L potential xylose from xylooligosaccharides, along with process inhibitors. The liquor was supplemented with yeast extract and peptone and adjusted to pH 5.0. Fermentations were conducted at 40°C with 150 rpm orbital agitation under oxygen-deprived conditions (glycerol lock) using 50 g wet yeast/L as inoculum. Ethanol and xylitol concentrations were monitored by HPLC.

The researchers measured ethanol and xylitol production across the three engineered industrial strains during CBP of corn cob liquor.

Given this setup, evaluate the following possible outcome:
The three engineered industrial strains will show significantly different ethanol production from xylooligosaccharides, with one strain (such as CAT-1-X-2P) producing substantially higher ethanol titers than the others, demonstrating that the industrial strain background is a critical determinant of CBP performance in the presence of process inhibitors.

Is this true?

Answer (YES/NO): NO